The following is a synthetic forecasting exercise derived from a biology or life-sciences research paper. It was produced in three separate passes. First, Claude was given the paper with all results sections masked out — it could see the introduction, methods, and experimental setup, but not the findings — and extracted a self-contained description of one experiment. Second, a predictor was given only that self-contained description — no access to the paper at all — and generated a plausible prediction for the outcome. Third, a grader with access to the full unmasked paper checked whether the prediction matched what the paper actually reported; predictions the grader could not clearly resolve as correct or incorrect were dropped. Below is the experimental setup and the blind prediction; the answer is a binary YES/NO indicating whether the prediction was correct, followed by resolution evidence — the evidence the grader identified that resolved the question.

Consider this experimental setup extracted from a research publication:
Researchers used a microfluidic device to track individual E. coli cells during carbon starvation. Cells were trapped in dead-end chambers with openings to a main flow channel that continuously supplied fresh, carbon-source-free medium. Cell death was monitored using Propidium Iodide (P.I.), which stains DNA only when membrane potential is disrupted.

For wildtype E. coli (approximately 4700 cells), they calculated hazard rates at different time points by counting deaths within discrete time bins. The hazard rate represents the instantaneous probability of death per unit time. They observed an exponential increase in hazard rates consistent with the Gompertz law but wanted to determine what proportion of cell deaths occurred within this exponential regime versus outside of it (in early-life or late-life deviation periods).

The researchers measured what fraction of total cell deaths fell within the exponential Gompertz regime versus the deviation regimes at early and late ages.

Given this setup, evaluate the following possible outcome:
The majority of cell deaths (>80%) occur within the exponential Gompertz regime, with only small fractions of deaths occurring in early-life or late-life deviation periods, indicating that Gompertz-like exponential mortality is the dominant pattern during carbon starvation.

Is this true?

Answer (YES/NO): YES